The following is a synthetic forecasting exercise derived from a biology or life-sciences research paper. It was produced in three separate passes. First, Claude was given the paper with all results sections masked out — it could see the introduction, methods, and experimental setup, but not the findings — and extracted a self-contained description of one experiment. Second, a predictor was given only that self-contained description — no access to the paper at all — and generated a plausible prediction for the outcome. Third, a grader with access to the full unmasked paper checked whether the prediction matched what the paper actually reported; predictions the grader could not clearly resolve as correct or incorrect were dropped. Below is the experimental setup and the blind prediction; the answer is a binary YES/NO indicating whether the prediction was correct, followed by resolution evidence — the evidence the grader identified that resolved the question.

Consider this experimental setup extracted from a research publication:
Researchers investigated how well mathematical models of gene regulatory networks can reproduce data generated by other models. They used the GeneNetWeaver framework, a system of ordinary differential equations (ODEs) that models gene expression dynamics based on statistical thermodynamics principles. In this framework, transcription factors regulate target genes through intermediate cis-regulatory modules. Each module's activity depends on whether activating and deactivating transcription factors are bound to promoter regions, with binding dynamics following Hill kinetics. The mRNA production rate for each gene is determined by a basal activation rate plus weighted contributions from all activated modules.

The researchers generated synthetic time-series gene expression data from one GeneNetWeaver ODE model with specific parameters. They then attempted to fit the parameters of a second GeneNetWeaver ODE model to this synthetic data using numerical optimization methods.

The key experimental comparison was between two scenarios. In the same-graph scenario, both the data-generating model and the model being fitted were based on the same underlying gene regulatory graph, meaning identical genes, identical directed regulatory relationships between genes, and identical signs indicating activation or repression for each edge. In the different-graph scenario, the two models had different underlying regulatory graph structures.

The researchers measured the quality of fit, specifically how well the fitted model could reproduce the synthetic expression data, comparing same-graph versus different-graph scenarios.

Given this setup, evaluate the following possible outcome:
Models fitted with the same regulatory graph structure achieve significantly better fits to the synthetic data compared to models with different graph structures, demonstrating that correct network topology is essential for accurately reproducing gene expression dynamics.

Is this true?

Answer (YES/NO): YES